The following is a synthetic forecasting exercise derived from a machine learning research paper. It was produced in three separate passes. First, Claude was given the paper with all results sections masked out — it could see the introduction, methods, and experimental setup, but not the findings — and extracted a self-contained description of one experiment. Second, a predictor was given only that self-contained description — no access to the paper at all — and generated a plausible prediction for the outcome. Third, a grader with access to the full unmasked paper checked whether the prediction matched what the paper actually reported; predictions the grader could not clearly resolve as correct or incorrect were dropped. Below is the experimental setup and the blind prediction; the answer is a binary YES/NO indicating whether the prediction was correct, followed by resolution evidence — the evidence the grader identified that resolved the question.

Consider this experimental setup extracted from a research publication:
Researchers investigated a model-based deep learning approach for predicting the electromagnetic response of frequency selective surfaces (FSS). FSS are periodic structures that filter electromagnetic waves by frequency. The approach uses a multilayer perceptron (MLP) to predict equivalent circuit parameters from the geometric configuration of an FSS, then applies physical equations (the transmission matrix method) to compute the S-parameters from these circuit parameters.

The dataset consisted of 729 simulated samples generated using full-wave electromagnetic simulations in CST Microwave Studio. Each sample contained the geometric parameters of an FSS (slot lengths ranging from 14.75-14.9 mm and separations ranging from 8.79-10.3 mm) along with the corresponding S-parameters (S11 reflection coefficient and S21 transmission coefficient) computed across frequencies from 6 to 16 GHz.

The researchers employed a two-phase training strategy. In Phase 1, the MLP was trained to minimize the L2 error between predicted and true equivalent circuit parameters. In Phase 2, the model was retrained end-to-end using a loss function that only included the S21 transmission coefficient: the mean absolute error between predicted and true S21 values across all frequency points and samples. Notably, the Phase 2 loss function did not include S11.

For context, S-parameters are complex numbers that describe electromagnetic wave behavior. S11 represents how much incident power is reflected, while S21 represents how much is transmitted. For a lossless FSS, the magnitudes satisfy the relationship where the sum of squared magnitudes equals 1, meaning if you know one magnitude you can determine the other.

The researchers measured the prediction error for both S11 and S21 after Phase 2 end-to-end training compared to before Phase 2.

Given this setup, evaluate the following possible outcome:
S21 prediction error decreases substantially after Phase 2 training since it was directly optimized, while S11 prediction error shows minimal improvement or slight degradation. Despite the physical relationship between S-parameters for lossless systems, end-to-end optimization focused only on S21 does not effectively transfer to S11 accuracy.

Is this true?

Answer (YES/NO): YES